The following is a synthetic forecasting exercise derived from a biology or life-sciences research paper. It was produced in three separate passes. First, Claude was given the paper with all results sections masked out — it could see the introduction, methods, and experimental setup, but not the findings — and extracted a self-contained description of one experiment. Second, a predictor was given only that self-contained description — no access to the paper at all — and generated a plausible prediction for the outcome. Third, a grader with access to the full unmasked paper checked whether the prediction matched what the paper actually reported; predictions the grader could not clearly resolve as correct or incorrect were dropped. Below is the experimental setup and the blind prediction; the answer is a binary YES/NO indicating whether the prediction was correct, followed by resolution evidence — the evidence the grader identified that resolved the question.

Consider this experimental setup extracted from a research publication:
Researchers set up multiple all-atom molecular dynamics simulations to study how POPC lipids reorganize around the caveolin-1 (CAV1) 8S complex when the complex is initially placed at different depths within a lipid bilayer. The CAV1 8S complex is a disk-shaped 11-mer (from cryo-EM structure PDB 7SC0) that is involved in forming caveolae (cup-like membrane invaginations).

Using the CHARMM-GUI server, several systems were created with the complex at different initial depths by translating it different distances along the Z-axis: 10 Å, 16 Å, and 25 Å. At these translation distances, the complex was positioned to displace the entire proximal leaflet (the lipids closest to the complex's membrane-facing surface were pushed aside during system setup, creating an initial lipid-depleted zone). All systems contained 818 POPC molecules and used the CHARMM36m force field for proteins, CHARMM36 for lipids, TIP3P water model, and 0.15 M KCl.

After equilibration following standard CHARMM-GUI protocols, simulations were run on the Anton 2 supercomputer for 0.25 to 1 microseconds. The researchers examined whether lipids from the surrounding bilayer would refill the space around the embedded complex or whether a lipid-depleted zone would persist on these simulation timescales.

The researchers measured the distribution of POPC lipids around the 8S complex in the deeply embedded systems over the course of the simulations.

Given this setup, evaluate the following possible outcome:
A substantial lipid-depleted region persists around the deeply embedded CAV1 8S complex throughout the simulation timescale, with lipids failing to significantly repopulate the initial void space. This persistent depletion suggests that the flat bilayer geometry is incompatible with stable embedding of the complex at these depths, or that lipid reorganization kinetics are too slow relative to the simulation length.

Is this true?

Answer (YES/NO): NO